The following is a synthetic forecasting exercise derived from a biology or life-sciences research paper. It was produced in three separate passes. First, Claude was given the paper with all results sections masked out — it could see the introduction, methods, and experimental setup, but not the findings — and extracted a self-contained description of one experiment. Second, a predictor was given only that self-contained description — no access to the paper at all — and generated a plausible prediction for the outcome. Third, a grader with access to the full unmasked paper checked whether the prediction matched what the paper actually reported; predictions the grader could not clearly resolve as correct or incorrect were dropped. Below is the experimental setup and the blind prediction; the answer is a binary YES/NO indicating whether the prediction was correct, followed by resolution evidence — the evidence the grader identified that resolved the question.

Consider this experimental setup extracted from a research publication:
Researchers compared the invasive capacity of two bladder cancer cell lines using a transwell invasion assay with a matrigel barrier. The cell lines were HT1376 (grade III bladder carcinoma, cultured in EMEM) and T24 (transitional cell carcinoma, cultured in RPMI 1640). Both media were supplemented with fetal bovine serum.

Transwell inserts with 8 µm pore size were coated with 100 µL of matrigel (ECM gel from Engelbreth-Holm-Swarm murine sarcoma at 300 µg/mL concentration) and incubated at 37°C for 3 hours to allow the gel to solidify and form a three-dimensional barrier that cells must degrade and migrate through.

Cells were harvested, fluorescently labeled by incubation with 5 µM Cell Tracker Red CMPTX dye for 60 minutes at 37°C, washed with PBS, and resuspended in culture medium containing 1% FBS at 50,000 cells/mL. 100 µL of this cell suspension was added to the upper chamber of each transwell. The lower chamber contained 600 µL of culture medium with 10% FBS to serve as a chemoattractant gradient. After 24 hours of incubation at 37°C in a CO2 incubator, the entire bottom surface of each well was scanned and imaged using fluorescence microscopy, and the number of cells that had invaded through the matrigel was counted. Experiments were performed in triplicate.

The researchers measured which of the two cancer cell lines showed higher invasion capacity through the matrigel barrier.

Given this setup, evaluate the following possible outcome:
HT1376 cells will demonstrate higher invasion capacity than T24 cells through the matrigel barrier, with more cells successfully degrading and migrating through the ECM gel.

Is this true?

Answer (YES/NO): NO